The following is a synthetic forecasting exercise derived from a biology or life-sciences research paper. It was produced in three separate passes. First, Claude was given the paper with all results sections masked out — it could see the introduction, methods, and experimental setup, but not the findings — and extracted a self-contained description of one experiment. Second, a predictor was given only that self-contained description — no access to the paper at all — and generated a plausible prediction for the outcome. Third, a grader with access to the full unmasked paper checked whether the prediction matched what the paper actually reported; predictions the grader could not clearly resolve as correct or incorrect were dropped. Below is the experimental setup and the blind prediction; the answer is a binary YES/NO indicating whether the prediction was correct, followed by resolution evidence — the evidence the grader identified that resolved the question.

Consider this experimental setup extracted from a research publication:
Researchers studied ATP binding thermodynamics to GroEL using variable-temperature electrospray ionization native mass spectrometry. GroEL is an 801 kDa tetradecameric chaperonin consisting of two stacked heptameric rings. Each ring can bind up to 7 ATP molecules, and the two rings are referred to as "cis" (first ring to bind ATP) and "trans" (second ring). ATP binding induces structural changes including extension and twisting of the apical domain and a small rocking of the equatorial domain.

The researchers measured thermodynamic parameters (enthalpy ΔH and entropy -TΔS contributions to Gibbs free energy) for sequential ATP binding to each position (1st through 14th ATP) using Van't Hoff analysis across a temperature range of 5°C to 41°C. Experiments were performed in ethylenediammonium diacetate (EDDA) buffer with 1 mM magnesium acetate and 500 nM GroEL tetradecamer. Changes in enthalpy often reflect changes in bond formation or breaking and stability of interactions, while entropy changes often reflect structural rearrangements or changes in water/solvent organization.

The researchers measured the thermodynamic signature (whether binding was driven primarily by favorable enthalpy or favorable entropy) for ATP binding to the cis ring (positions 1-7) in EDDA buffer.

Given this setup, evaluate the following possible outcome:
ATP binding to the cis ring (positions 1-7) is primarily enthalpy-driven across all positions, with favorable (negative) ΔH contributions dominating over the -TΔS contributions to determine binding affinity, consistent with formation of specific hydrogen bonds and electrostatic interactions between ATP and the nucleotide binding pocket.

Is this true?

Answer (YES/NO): NO